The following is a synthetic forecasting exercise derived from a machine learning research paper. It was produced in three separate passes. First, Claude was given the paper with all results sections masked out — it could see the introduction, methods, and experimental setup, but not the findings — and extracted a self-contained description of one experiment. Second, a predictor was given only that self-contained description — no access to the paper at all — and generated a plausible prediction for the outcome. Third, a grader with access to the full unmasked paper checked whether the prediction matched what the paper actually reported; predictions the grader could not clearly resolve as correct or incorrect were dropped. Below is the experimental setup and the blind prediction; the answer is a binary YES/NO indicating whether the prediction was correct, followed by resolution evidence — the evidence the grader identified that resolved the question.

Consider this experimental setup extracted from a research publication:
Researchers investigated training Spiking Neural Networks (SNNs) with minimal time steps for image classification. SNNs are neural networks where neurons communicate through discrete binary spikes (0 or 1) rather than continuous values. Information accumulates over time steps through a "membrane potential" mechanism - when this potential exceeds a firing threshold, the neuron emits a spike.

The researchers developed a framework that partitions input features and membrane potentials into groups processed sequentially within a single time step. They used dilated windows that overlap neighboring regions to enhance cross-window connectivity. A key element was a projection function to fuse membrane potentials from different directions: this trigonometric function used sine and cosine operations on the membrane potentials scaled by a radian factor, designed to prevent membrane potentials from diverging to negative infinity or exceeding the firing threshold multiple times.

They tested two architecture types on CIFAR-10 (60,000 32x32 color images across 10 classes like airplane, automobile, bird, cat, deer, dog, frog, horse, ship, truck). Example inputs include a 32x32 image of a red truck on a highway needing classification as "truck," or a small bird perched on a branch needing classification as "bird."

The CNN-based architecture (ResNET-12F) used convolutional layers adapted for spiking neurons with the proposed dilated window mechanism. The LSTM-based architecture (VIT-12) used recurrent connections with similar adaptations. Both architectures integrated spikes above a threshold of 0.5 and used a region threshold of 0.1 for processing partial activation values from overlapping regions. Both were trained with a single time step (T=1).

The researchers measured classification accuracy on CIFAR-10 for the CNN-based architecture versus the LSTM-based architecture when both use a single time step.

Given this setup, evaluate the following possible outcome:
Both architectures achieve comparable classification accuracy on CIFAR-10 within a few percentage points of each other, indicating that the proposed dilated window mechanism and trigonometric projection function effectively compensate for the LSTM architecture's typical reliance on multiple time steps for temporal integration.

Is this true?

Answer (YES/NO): YES